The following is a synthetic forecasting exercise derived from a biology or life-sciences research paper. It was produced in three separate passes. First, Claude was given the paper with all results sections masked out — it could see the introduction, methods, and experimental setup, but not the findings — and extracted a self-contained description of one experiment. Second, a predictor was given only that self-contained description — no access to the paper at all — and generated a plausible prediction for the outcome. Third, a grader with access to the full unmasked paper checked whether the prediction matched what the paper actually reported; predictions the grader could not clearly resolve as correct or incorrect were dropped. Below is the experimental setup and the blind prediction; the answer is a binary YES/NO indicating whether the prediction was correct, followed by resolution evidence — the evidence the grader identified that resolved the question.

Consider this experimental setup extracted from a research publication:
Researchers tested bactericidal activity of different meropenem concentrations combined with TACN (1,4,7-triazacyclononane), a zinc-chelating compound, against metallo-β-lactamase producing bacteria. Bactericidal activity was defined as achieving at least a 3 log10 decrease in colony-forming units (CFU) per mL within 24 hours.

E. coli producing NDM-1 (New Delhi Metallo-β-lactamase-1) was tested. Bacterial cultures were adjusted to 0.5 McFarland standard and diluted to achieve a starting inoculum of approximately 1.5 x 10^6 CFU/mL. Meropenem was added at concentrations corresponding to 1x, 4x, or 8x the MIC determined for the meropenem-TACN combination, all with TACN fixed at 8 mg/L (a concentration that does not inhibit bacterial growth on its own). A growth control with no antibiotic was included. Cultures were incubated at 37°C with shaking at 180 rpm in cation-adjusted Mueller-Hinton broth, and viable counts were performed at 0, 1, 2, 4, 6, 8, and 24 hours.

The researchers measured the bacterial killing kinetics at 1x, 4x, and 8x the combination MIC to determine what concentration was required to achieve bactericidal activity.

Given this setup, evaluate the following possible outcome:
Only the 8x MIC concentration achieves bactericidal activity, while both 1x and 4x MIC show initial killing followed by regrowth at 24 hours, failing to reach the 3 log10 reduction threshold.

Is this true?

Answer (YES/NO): NO